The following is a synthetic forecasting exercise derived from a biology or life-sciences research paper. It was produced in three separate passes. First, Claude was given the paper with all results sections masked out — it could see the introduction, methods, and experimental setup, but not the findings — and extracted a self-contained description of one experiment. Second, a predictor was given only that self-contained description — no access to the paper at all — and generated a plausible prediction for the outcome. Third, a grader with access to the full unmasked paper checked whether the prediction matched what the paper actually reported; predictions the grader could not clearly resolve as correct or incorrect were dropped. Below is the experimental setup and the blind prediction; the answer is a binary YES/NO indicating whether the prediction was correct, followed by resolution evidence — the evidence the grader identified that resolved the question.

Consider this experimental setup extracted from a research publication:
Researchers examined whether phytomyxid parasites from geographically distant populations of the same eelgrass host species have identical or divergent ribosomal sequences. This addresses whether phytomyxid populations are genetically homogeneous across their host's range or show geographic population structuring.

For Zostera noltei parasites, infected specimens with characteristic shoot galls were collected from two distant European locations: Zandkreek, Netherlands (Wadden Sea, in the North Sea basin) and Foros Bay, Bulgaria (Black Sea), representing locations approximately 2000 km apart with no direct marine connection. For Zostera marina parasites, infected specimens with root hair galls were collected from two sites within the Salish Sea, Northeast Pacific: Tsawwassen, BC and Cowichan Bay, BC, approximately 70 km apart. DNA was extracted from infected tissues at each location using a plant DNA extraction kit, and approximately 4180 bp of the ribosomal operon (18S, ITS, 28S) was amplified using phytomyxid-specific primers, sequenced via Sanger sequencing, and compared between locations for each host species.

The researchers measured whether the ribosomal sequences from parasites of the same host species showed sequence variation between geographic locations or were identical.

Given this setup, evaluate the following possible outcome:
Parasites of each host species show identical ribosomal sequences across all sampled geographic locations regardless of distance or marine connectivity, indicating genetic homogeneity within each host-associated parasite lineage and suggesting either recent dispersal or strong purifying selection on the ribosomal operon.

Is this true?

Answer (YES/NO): NO